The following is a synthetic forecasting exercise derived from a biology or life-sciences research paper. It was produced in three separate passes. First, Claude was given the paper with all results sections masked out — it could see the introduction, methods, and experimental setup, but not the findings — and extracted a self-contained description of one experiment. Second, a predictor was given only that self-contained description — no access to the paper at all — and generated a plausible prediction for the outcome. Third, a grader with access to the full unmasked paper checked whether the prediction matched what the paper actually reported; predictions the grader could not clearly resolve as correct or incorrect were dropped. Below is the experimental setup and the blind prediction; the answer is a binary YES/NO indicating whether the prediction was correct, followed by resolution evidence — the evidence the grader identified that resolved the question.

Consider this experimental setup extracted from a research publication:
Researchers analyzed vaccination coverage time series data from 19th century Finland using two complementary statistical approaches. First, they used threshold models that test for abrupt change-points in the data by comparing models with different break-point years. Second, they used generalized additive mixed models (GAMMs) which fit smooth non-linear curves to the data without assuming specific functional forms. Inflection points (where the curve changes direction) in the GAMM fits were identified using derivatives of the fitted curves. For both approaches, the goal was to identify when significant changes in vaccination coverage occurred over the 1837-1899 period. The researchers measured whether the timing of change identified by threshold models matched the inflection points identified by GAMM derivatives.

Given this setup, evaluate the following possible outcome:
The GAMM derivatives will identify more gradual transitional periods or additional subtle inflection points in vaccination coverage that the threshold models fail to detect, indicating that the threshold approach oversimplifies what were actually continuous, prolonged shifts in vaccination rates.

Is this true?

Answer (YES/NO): NO